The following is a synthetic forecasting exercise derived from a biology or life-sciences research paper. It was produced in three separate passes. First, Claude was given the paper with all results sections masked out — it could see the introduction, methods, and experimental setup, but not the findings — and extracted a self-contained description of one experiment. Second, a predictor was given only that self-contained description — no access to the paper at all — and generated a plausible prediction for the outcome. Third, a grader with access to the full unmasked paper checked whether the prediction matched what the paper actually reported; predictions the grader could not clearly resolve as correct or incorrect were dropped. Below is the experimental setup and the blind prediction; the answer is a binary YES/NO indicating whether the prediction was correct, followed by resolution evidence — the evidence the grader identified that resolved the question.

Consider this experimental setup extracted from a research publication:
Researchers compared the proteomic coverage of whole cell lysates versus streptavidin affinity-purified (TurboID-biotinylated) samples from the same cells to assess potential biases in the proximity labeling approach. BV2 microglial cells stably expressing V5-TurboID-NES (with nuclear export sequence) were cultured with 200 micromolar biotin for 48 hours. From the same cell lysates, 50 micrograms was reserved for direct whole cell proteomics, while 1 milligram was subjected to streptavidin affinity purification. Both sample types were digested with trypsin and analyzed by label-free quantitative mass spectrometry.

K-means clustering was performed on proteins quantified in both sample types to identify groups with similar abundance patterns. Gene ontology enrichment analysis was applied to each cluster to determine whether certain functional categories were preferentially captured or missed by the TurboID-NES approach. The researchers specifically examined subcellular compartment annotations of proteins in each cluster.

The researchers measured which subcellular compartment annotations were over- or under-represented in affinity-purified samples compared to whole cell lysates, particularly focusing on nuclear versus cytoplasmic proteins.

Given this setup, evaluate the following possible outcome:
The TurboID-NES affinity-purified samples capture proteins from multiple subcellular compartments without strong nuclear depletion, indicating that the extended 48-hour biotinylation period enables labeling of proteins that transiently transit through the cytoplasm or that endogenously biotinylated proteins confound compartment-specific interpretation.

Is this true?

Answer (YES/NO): NO